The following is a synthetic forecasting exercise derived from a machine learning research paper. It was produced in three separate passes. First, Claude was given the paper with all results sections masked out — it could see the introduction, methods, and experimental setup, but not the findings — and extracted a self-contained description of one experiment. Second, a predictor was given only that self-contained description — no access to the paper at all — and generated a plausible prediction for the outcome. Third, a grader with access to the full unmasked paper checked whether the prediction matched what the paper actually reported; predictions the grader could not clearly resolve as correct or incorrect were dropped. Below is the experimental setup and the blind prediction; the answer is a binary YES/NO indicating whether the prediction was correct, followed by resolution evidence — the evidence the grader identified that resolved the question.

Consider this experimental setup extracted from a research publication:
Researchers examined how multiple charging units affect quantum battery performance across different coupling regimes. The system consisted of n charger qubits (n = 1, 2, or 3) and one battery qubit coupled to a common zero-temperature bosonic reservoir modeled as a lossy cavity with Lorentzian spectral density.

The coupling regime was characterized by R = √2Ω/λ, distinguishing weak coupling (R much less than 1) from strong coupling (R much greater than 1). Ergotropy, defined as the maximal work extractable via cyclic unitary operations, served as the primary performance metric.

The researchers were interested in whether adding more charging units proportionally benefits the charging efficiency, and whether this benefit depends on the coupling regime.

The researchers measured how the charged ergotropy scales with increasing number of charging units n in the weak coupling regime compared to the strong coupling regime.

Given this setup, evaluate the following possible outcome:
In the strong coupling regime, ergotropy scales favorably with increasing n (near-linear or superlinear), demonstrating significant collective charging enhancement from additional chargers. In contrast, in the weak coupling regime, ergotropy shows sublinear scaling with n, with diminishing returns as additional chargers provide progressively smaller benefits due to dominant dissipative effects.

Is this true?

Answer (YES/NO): NO